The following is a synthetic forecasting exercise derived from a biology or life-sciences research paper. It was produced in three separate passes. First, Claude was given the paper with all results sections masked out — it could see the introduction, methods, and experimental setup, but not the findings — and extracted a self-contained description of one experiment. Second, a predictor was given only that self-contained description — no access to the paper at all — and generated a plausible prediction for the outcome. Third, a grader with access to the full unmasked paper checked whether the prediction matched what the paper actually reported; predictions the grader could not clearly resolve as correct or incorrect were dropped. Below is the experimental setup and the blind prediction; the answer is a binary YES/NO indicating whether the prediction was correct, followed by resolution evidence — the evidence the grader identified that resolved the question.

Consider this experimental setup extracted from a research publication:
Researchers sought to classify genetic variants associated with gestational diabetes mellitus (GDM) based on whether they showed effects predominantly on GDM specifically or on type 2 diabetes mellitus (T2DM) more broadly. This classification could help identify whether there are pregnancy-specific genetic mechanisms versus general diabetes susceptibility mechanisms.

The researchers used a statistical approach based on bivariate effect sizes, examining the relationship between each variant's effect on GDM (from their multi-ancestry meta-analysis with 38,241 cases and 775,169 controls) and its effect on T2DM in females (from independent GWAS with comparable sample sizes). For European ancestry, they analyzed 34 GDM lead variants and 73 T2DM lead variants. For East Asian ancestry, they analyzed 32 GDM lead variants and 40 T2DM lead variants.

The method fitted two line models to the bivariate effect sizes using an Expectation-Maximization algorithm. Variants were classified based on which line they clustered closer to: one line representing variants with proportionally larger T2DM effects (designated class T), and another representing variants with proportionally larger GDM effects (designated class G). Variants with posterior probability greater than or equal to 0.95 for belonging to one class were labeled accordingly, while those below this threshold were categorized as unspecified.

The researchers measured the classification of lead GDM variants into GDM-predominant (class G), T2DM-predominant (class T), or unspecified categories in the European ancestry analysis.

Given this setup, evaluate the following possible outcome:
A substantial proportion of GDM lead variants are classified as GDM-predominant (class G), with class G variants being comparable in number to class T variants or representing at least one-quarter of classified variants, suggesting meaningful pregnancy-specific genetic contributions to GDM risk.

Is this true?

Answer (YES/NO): YES